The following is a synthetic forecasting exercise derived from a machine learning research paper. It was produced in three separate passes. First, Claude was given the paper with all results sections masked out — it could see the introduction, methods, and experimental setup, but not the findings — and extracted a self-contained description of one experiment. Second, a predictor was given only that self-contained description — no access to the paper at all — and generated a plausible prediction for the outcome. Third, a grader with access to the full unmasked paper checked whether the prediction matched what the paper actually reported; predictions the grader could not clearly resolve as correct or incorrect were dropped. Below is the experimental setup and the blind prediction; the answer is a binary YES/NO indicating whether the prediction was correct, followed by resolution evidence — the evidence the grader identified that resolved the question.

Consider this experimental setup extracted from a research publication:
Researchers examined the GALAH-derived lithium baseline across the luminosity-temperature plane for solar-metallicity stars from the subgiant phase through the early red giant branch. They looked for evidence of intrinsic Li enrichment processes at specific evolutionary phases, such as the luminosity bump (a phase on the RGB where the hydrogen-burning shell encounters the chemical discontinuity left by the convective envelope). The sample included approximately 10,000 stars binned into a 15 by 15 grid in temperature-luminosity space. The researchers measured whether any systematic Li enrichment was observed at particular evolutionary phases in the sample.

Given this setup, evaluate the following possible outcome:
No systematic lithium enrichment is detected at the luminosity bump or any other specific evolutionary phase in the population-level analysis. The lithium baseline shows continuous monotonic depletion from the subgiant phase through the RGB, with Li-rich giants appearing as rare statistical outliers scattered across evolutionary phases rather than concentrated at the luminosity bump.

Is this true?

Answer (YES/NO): YES